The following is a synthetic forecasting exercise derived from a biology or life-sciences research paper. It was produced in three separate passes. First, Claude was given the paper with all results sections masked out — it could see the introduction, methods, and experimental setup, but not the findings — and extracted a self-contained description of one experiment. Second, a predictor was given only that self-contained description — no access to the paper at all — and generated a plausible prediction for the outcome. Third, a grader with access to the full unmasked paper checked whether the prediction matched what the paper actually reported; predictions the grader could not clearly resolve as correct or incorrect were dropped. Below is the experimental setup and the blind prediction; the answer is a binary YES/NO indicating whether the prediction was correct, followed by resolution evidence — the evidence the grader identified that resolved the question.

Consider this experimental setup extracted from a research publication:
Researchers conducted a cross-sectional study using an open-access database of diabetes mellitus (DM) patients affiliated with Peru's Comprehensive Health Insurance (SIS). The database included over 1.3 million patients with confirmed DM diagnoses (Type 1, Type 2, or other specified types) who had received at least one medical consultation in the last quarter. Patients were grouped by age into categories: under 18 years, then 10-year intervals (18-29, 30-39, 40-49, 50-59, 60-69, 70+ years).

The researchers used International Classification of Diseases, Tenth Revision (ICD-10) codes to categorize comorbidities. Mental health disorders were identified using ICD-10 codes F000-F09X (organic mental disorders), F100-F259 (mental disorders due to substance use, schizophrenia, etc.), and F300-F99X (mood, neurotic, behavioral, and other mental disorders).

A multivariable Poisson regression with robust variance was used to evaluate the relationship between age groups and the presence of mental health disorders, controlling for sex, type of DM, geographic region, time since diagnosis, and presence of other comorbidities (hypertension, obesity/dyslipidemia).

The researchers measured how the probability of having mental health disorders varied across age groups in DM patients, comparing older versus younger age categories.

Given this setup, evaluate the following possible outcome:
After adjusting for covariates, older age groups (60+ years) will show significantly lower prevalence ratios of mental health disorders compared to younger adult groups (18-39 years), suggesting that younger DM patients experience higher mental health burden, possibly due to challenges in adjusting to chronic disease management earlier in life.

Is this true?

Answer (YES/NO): YES